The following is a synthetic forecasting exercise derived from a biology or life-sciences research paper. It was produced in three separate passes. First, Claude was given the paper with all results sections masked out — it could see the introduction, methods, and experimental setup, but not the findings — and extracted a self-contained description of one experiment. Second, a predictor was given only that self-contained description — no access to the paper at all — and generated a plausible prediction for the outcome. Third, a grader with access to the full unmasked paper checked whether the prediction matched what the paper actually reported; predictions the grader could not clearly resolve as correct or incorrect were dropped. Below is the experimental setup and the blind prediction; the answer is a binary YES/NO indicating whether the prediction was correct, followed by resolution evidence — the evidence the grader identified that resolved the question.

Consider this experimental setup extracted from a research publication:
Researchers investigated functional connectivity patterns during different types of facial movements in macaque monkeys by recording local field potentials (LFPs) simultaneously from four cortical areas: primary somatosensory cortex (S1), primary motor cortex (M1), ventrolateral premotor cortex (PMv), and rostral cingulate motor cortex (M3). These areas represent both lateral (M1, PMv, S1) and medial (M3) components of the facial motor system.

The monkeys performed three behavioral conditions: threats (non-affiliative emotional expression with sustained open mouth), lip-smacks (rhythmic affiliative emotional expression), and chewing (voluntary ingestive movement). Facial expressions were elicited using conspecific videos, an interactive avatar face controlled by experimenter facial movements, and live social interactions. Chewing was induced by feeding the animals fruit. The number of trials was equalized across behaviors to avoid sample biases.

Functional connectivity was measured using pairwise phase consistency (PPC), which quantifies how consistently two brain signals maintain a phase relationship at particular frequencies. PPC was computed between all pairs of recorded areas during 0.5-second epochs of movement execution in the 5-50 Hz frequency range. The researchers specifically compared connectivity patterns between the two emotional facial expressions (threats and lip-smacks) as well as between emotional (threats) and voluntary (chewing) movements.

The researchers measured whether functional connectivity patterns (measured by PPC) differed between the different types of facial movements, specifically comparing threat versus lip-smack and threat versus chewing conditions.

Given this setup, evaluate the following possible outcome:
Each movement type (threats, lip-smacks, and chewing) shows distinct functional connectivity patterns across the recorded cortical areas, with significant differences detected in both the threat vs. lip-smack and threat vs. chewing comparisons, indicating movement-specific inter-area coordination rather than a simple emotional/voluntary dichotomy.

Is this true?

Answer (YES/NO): YES